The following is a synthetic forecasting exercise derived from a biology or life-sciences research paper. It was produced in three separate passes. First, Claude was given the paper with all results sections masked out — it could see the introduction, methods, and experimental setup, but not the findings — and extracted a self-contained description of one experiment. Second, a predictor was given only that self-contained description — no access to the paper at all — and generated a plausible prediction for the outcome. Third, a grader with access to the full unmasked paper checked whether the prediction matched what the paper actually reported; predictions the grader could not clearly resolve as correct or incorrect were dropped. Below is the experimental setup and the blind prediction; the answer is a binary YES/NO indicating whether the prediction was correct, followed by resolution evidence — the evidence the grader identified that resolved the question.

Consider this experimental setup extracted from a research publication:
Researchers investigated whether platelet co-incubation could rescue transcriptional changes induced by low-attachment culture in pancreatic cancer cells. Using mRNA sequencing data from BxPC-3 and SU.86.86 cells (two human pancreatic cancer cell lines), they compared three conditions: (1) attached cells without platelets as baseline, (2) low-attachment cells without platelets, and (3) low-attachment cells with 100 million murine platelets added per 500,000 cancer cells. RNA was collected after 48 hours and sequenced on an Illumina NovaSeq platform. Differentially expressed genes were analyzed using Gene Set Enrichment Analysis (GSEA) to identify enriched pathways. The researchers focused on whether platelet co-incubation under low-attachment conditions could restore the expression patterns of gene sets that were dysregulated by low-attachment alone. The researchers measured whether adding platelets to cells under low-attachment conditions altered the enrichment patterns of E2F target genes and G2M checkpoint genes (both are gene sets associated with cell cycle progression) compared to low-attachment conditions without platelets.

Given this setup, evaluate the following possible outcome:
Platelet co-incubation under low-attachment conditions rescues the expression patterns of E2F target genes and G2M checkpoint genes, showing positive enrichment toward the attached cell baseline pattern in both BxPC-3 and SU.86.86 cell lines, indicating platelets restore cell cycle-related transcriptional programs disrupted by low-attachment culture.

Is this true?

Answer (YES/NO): YES